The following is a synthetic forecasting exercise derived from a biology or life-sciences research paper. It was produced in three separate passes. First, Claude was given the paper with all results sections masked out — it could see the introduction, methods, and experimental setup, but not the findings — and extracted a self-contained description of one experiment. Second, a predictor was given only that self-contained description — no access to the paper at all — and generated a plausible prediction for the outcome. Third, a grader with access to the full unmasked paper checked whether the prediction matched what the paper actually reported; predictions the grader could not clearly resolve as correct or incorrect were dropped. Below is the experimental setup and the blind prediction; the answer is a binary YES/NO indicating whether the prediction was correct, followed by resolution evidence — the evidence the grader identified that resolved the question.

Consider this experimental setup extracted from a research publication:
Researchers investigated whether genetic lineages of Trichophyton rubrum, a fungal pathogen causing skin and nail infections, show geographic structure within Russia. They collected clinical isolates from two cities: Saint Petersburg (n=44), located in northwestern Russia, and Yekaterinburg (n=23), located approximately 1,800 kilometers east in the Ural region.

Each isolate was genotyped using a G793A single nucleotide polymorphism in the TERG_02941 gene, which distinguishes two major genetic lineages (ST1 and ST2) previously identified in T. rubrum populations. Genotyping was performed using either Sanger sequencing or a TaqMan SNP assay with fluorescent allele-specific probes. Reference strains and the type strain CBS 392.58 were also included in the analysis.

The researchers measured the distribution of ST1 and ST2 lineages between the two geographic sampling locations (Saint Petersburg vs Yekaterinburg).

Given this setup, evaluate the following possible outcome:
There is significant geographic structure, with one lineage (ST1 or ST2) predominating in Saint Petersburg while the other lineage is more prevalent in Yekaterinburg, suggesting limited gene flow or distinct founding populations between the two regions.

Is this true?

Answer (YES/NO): NO